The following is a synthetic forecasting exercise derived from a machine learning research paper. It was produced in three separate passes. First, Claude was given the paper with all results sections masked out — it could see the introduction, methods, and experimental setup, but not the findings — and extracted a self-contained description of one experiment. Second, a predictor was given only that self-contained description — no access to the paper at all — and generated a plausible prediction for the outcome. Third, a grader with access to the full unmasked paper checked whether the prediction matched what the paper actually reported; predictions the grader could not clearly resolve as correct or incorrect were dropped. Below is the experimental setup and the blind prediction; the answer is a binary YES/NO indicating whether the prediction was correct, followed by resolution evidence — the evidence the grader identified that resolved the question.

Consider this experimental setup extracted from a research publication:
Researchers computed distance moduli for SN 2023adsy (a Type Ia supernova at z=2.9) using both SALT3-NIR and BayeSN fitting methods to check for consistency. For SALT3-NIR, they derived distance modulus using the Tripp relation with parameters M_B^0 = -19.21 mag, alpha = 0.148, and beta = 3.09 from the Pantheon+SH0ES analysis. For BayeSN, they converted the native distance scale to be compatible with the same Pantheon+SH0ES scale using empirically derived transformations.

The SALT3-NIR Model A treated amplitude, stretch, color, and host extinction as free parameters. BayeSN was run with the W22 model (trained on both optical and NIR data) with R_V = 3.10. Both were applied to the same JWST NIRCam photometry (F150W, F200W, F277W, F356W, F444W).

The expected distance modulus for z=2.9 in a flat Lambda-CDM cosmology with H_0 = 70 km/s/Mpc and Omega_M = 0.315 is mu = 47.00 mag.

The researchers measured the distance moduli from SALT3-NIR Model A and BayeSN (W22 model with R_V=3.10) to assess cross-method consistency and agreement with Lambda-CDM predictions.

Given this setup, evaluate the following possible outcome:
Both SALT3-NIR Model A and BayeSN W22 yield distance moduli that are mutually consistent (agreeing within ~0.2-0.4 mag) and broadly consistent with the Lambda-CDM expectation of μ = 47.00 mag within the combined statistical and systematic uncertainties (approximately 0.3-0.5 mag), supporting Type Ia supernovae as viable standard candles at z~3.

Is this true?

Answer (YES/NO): YES